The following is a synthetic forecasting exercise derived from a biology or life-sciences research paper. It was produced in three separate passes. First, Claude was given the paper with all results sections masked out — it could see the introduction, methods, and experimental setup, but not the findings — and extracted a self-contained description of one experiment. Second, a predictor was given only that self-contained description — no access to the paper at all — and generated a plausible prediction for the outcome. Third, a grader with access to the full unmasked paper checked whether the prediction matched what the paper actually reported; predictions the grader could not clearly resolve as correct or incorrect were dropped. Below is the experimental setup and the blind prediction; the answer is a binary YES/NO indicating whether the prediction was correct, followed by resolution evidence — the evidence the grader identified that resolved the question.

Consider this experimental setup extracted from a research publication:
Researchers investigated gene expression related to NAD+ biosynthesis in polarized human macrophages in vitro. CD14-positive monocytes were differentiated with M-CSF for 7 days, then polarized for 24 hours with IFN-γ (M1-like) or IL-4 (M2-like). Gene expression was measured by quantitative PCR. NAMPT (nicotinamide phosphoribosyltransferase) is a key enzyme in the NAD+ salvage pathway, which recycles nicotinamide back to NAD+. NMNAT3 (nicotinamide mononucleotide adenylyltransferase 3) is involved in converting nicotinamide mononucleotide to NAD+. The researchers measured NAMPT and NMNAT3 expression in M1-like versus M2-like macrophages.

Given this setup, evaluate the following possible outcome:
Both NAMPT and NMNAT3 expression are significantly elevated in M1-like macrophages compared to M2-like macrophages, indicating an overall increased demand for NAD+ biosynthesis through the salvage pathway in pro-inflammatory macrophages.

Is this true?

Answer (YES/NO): NO